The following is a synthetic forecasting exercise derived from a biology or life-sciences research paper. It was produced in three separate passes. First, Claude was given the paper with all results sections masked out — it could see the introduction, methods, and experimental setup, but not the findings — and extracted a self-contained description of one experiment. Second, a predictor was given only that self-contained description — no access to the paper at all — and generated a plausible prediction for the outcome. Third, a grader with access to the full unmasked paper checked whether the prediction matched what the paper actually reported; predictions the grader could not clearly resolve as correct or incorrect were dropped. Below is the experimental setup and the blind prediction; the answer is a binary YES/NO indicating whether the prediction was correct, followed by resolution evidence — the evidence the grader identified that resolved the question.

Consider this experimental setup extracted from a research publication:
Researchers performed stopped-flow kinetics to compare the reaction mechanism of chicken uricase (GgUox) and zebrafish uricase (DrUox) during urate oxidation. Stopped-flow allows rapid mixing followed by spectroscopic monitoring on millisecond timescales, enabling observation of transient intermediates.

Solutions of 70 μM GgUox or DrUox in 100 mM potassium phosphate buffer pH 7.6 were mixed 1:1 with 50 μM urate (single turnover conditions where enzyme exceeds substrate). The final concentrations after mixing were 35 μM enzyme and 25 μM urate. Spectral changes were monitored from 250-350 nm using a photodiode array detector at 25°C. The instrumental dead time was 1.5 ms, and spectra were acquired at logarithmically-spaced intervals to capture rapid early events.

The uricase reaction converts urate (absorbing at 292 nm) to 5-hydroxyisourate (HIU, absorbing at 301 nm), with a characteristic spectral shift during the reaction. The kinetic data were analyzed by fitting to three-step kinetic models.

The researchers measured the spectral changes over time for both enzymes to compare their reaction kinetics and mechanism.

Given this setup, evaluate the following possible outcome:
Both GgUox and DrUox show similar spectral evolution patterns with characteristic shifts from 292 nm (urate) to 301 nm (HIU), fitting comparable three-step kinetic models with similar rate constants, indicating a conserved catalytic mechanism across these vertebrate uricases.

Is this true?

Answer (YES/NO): NO